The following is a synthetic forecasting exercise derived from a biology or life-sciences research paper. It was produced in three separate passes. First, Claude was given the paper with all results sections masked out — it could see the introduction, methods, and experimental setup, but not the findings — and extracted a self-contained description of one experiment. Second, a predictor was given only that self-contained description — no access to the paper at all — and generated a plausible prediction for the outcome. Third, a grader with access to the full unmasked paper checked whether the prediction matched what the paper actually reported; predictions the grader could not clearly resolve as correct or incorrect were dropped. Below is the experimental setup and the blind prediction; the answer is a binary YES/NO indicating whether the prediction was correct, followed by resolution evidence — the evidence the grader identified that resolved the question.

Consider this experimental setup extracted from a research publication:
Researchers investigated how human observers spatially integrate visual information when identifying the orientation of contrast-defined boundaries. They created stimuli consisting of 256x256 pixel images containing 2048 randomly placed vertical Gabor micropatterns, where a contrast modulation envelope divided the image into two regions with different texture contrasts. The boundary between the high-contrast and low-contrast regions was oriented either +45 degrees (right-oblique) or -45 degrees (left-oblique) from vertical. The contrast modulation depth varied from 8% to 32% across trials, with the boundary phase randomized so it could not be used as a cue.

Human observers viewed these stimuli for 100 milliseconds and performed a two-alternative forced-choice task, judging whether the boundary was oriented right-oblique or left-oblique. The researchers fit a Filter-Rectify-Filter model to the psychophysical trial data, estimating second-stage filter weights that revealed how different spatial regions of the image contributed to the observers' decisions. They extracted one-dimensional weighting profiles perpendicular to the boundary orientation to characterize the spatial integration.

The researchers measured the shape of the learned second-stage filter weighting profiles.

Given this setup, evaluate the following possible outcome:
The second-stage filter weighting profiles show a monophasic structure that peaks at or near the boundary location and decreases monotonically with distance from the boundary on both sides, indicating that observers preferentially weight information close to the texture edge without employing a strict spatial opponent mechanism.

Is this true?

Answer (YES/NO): NO